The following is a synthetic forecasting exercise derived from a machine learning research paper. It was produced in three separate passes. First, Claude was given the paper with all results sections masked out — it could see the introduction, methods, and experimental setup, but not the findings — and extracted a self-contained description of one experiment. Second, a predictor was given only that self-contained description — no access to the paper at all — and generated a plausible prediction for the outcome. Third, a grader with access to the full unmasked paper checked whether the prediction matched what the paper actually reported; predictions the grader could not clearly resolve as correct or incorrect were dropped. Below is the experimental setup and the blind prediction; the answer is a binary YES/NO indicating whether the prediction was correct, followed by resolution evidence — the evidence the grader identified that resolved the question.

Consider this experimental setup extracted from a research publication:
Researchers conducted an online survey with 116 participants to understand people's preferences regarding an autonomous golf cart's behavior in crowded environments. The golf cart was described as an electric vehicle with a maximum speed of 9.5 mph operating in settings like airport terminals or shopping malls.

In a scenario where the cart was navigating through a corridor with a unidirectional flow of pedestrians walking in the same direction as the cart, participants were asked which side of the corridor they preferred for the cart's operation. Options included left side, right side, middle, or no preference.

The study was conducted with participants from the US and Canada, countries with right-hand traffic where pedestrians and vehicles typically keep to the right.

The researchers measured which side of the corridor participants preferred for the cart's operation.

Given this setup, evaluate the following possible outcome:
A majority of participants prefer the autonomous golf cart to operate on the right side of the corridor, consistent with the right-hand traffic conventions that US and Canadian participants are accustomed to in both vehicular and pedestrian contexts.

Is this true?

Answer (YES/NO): NO